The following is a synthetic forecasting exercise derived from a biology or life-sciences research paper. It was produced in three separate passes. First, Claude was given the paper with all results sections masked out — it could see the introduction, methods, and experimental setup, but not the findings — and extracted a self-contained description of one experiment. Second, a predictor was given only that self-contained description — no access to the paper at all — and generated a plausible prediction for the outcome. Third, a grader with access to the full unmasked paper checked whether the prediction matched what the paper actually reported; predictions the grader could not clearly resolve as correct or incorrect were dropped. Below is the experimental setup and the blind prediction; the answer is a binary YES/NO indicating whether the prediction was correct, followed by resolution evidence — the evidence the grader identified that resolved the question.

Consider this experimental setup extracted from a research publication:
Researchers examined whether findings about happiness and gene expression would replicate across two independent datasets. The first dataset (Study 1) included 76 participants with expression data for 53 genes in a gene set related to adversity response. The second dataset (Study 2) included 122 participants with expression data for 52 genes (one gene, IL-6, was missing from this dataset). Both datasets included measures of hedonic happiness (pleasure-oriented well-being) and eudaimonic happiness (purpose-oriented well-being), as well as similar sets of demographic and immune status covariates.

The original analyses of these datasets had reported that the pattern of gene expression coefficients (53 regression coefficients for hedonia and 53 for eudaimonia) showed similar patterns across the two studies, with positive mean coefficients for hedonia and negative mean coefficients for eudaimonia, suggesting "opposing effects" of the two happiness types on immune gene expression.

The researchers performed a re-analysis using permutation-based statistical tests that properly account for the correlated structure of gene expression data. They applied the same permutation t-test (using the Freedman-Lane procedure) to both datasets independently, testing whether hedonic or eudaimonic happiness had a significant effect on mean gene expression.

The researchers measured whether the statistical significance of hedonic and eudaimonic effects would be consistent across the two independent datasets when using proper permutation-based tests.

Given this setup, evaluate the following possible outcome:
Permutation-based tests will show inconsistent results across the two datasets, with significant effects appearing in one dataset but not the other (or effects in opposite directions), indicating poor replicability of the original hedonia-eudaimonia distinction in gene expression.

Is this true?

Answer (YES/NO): NO